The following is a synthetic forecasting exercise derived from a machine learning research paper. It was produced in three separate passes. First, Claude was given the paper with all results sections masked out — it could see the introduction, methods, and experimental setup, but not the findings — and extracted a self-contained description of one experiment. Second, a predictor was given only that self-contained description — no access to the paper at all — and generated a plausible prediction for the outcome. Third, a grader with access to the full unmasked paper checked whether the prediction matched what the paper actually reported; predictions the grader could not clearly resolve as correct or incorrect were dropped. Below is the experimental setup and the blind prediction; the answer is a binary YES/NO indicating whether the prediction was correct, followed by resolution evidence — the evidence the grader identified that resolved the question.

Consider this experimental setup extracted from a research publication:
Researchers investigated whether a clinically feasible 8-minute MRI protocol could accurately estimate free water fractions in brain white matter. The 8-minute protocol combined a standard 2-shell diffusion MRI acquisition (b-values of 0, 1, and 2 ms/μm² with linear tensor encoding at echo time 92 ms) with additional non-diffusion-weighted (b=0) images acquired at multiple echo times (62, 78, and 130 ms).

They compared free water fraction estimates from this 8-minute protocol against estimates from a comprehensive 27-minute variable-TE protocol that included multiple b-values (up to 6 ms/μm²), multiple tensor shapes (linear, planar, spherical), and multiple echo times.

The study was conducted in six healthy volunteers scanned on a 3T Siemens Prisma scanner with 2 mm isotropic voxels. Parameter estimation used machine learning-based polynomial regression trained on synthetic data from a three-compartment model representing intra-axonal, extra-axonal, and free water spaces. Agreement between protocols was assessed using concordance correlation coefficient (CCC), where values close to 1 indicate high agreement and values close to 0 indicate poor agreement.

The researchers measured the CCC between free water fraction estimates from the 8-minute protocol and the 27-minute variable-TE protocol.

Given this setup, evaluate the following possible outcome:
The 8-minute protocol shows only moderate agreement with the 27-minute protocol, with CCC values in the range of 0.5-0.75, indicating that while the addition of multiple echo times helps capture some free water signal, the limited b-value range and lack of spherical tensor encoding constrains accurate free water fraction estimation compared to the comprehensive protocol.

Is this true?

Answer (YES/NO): NO